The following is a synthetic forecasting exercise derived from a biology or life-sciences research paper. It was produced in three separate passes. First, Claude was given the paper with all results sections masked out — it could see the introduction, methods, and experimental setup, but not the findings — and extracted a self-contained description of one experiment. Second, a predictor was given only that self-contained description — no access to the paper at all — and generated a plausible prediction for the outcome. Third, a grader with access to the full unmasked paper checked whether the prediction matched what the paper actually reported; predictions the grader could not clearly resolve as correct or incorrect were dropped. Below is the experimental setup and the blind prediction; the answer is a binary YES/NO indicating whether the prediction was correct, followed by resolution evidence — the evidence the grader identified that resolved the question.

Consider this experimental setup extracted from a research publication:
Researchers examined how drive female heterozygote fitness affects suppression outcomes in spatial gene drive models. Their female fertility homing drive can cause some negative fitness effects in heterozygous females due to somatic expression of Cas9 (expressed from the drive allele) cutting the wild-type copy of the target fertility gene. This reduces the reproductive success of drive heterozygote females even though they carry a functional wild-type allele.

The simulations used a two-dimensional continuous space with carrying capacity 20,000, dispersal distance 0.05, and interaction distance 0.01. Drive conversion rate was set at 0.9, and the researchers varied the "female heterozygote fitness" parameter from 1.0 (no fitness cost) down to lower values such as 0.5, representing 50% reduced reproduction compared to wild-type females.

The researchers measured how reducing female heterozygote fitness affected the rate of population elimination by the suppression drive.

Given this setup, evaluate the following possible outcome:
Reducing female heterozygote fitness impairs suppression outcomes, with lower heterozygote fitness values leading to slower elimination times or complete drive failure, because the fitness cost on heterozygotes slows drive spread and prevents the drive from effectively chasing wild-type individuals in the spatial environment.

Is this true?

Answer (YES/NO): YES